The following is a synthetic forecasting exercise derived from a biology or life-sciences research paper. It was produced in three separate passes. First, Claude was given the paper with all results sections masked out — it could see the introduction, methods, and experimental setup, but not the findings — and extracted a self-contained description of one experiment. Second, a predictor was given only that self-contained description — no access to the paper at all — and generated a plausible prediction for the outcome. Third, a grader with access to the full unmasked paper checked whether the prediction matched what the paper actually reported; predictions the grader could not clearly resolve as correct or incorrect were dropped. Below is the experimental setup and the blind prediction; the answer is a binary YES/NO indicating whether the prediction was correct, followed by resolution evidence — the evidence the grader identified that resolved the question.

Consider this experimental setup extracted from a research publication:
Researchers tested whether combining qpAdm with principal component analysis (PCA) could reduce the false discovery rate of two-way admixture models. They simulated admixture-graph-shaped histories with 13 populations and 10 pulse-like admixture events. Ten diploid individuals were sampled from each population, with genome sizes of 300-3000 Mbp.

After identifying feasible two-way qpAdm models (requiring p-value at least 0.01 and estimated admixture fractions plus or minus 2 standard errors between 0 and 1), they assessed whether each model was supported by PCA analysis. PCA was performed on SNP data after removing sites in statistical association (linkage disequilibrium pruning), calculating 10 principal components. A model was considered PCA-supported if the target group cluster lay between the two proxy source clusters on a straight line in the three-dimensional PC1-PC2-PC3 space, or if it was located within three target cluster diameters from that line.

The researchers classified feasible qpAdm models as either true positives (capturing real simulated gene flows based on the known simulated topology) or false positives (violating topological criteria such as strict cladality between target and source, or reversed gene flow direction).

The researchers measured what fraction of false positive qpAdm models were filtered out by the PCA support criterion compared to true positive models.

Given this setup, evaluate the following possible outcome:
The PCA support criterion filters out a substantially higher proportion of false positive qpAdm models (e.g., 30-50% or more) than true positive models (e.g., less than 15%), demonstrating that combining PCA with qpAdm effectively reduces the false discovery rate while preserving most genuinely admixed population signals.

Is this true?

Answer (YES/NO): NO